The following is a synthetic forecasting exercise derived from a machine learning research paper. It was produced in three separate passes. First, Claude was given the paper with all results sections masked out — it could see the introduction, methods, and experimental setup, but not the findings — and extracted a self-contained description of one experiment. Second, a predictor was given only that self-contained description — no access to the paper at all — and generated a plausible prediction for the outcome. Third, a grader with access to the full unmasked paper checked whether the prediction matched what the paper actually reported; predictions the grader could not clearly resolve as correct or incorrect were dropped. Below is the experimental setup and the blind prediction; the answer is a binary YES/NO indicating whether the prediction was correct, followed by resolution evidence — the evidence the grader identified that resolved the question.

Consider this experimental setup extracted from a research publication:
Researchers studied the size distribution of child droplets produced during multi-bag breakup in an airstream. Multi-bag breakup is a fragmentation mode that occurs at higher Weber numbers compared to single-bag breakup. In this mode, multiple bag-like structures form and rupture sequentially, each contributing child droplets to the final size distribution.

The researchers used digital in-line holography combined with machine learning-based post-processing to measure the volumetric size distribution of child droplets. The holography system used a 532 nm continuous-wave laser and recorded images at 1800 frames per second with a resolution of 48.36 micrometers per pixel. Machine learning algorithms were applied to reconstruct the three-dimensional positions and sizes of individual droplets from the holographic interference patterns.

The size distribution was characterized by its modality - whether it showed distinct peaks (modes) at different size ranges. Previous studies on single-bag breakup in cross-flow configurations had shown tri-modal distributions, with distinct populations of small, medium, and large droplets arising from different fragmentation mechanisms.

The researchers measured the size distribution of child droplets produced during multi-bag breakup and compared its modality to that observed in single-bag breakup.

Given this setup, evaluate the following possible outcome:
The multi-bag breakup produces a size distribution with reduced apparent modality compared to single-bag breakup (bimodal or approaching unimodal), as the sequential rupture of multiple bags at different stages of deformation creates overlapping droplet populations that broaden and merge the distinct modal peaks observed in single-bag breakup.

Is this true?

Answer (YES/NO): NO